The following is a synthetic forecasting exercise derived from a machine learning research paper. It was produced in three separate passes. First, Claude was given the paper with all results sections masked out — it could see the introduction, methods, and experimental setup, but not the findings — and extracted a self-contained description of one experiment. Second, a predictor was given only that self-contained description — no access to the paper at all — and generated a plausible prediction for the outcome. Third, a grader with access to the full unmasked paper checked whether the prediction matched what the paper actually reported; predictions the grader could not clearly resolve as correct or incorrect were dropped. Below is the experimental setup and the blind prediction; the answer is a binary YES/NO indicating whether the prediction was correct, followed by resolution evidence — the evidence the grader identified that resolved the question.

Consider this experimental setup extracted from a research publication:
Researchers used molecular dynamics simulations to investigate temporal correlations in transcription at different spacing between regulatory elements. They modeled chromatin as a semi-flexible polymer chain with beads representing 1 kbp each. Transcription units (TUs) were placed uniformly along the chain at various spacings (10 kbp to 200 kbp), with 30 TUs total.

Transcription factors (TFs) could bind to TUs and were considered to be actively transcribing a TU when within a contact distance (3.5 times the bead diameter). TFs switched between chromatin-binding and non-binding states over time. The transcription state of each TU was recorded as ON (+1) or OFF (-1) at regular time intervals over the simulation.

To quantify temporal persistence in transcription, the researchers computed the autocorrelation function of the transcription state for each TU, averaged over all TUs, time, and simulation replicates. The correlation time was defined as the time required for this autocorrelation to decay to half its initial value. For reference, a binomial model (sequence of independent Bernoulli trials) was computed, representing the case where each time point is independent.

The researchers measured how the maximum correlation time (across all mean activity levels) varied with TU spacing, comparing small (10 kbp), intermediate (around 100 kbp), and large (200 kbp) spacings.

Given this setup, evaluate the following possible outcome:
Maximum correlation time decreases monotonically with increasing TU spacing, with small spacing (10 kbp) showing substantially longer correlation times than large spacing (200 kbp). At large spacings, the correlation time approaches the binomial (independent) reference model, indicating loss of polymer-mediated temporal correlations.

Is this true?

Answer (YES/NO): NO